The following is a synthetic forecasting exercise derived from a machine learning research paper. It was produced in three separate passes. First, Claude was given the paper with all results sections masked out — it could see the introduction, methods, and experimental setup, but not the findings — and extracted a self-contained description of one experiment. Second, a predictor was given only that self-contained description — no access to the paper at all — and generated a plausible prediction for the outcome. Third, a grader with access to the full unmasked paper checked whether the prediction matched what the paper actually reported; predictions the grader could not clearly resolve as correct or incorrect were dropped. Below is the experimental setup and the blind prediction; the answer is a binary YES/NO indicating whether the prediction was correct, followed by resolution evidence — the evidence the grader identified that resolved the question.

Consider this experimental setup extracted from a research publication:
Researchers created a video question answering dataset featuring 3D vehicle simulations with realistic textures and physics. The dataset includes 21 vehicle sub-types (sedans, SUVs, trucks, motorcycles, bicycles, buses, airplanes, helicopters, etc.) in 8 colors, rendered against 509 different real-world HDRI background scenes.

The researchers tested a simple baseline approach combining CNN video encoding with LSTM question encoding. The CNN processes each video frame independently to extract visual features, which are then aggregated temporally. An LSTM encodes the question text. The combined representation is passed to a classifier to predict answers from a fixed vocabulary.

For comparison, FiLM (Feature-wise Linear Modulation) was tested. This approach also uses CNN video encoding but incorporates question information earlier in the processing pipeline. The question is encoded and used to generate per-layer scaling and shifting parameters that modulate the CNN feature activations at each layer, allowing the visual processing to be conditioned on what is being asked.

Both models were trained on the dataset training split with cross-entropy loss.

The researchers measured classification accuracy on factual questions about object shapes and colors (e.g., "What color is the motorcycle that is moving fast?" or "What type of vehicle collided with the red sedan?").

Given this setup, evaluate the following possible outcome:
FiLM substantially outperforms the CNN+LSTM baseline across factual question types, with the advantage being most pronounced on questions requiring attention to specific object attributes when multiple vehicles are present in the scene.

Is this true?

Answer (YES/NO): NO